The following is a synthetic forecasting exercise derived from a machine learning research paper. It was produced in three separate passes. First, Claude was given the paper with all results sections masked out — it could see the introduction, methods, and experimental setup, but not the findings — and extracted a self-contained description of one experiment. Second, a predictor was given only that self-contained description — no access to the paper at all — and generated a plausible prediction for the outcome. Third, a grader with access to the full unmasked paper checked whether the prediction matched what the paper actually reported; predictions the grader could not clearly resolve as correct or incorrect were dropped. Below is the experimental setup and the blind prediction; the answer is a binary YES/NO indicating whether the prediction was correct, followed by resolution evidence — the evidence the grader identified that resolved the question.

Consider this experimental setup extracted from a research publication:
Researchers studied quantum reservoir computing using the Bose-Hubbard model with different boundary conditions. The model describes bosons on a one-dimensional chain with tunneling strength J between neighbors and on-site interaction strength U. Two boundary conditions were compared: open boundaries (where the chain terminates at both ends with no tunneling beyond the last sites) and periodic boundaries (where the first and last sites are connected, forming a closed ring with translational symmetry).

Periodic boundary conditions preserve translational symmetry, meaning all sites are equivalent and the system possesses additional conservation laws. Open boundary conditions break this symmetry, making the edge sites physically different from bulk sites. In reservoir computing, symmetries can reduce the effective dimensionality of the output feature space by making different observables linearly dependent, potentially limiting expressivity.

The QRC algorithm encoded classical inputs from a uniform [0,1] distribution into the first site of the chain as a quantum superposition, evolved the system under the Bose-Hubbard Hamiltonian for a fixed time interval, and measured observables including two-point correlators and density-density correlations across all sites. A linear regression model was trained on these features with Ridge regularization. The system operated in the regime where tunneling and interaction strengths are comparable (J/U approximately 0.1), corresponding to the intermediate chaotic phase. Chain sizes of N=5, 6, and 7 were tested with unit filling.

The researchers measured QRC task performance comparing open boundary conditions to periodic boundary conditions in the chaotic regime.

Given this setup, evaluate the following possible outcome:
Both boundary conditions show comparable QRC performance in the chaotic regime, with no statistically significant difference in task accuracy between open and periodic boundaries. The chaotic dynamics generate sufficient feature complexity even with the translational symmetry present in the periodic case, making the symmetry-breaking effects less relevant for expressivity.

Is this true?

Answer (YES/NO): NO